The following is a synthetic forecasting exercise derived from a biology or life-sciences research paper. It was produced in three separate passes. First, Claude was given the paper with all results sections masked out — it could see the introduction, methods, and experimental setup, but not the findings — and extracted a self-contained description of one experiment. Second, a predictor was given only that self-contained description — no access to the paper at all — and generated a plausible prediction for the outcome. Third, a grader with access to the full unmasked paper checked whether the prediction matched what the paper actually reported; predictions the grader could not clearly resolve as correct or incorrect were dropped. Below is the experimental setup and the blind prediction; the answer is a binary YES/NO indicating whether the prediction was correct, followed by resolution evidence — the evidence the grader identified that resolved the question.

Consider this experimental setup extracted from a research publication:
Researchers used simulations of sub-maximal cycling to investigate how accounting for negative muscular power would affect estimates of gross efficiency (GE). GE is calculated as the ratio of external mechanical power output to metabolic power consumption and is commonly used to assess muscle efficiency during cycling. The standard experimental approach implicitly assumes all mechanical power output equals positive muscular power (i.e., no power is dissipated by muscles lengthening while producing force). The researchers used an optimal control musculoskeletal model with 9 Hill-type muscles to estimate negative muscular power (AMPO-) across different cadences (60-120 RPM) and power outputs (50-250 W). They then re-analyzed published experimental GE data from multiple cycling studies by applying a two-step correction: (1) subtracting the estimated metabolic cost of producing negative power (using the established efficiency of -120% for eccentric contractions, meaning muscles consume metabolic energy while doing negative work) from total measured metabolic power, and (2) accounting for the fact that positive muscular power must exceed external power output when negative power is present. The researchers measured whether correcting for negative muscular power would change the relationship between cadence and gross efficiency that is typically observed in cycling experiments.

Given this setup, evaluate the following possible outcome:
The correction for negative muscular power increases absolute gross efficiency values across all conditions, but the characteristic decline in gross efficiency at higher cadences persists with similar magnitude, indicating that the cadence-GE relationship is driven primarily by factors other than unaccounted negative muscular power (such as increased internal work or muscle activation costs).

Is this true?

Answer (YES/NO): NO